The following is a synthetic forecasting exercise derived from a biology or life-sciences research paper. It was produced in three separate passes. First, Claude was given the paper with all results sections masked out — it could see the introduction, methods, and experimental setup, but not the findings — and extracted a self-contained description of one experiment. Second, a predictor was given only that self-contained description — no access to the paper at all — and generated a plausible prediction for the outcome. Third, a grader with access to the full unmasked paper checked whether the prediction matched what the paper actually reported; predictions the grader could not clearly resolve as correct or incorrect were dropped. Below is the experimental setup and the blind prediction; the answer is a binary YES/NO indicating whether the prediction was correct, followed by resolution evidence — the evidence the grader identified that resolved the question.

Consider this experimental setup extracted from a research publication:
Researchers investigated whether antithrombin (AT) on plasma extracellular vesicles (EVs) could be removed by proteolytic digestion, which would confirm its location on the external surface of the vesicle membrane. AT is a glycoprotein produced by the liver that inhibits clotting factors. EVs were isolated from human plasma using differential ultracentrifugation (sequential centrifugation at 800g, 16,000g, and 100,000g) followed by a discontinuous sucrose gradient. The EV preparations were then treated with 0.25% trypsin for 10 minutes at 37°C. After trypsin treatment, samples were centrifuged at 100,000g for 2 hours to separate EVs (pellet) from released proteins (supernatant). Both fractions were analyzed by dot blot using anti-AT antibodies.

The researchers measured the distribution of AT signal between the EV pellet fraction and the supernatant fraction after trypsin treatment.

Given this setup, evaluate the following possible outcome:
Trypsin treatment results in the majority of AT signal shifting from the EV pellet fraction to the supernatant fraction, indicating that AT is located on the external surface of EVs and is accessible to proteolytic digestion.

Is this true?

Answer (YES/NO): YES